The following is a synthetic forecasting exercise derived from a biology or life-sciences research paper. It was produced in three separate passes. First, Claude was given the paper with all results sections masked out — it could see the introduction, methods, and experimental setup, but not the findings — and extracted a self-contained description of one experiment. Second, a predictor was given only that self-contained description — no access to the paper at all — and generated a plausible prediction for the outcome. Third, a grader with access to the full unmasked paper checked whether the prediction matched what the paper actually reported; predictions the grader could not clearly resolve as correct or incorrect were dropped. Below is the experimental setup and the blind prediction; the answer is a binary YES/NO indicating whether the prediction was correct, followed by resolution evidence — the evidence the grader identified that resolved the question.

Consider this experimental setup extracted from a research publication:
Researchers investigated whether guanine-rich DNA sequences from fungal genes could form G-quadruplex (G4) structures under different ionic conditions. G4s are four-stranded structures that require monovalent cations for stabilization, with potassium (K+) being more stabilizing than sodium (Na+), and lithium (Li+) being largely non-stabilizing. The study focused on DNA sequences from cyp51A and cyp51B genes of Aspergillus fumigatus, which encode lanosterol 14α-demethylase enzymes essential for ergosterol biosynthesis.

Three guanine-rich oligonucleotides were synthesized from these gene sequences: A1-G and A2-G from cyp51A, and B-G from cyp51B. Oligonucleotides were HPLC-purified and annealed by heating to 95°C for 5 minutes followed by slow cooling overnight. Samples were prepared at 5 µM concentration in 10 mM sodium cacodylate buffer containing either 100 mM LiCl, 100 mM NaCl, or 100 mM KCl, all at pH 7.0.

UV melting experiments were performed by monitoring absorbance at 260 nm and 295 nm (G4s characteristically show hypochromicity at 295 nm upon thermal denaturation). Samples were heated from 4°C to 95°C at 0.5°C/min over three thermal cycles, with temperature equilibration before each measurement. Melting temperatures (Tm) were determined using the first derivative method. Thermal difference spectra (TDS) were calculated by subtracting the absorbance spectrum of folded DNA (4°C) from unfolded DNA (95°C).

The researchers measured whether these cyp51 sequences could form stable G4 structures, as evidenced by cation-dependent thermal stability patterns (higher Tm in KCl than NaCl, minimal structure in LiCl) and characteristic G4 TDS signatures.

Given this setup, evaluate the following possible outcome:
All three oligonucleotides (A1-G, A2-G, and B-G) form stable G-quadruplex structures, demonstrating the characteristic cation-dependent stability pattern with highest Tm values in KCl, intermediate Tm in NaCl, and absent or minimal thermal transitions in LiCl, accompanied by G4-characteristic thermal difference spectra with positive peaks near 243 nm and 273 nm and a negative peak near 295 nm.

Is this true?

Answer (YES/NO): NO